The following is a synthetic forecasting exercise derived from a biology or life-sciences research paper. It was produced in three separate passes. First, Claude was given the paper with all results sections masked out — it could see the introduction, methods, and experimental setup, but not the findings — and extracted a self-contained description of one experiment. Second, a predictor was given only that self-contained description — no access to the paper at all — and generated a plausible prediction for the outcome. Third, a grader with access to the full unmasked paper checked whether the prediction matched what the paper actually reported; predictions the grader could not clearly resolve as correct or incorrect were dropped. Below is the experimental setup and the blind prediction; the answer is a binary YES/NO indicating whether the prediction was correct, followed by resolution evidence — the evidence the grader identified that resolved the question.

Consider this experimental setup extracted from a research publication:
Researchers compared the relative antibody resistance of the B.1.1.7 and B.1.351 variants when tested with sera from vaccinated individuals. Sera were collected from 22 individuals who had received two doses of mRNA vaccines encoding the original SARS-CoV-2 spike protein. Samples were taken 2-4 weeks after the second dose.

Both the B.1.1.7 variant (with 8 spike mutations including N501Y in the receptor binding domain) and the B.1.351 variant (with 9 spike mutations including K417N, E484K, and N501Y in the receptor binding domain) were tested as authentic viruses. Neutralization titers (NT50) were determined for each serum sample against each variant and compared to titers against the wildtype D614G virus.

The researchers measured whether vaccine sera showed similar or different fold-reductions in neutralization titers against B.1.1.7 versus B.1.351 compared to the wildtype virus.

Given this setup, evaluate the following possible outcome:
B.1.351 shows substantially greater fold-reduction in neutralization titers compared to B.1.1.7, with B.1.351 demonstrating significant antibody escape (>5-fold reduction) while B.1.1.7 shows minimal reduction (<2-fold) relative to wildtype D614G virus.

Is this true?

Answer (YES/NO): YES